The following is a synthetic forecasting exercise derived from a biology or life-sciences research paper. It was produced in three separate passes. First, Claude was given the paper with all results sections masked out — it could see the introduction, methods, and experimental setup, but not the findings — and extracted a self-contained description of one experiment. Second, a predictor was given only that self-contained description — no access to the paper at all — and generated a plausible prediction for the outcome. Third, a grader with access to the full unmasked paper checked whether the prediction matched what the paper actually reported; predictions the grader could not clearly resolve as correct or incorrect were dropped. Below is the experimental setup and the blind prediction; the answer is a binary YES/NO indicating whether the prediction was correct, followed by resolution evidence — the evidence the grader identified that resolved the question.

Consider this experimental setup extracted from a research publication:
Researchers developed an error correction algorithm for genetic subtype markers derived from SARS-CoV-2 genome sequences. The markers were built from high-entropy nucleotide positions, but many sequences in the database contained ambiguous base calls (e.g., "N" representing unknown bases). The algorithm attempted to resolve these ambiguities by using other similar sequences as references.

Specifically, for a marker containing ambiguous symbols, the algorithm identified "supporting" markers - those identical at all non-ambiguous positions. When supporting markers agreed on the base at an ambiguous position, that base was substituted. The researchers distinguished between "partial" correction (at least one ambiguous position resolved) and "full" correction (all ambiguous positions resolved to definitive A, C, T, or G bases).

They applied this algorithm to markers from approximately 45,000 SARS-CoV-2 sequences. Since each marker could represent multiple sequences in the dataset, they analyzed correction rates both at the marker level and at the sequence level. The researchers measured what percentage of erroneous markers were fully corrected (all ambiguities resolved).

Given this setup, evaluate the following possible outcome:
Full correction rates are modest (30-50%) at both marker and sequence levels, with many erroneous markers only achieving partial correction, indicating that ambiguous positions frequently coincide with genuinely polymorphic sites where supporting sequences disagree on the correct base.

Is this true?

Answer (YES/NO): NO